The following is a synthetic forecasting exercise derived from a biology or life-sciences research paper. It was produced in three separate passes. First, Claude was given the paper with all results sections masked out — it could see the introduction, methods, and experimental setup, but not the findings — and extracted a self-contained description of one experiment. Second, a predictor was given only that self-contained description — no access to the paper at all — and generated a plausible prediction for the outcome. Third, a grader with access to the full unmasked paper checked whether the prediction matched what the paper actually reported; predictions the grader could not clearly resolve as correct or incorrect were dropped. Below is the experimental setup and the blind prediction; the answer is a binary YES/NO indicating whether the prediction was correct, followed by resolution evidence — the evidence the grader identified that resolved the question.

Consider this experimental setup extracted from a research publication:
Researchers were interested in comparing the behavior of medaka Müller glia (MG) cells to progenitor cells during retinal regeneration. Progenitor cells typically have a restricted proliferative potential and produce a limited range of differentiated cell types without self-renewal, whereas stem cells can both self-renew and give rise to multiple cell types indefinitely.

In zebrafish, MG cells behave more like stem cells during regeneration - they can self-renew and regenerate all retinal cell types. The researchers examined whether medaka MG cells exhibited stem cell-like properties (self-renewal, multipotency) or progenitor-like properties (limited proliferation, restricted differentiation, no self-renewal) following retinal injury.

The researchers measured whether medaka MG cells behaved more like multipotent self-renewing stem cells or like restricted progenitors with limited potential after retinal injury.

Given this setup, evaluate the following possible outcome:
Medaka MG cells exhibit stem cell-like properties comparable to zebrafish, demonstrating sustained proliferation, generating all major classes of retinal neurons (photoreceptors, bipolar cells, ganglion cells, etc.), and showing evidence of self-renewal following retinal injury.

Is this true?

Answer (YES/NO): NO